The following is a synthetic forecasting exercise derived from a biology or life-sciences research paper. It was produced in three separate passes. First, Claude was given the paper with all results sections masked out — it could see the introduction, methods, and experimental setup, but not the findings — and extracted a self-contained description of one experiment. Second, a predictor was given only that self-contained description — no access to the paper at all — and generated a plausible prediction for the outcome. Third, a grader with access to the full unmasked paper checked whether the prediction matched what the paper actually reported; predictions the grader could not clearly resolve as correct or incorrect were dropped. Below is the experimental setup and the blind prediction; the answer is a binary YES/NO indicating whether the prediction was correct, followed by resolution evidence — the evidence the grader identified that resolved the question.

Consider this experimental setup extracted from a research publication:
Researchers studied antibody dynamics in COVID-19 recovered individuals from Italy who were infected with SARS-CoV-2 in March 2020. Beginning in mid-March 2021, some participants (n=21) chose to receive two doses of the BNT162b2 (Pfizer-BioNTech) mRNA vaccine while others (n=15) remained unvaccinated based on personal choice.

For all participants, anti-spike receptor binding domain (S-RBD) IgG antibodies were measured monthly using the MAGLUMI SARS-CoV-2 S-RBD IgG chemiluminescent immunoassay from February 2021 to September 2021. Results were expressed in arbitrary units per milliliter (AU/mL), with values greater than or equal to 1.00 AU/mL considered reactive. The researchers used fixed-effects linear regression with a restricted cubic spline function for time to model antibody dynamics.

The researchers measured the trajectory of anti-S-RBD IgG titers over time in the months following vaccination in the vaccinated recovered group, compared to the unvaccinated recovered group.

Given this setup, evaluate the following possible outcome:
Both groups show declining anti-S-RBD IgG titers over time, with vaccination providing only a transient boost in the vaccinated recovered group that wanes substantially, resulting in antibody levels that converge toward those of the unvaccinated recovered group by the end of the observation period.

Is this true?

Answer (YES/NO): NO